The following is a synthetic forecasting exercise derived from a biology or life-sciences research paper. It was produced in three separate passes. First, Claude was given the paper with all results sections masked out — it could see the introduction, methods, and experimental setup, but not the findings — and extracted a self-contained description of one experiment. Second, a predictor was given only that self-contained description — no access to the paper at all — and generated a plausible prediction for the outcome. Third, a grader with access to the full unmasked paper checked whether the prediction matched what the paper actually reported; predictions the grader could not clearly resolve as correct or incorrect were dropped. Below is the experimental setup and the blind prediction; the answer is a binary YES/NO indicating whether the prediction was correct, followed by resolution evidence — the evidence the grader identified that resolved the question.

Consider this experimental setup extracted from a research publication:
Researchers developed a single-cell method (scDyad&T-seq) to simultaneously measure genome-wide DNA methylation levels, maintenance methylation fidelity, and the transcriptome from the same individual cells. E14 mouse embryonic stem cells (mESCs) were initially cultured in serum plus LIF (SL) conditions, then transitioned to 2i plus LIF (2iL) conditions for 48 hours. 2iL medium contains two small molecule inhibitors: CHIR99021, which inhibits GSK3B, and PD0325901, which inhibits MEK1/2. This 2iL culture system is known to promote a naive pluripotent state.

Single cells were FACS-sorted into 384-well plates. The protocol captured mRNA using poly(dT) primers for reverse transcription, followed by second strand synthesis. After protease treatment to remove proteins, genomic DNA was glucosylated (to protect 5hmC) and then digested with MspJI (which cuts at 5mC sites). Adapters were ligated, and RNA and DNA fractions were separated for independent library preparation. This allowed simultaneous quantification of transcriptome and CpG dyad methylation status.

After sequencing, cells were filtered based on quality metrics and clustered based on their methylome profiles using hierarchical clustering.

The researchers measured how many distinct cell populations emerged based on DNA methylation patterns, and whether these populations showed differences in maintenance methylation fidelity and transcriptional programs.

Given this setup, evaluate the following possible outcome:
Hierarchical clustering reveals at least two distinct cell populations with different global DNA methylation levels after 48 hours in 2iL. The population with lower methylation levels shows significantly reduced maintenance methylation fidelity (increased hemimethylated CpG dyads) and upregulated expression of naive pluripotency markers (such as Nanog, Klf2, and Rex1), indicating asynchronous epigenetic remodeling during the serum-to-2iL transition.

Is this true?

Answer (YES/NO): NO